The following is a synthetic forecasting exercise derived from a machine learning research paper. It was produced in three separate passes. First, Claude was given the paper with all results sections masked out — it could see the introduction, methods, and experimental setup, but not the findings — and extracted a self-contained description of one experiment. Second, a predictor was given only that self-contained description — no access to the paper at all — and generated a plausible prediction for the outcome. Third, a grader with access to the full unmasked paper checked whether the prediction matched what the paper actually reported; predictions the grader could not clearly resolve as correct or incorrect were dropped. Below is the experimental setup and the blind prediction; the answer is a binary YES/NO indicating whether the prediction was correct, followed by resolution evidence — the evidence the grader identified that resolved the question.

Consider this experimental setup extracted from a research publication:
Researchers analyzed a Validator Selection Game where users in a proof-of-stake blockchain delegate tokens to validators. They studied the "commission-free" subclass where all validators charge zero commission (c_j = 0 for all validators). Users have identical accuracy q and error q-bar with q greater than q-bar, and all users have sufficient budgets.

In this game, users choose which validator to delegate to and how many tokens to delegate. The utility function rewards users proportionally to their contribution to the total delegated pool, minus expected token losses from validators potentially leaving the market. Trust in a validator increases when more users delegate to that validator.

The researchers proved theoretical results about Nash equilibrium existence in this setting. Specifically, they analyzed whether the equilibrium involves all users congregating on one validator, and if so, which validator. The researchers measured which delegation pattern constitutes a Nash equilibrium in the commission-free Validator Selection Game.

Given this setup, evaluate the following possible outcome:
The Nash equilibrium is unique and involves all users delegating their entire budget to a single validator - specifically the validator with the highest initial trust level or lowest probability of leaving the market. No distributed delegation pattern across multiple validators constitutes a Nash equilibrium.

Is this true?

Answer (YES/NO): NO